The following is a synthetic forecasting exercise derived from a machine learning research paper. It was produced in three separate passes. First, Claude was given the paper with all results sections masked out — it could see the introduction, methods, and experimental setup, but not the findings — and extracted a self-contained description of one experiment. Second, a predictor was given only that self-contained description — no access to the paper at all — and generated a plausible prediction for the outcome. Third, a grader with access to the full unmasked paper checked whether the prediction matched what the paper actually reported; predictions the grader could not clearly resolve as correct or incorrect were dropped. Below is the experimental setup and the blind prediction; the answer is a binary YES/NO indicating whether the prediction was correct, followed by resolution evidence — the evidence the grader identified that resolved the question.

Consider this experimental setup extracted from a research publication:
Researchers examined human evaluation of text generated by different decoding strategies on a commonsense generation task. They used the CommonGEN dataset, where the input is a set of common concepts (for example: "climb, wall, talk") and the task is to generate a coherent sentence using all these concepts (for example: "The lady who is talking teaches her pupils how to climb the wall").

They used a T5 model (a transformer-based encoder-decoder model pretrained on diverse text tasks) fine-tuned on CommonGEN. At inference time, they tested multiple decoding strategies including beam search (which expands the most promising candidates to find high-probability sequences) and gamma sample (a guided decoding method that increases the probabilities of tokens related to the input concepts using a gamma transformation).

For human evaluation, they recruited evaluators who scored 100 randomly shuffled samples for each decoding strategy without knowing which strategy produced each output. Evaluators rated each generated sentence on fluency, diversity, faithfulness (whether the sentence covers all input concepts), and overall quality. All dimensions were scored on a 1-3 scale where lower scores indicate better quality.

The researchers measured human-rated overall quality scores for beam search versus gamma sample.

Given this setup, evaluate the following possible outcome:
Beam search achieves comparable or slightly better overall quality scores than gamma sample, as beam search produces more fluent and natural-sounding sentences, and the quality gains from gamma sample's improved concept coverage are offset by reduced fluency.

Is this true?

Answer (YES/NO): YES